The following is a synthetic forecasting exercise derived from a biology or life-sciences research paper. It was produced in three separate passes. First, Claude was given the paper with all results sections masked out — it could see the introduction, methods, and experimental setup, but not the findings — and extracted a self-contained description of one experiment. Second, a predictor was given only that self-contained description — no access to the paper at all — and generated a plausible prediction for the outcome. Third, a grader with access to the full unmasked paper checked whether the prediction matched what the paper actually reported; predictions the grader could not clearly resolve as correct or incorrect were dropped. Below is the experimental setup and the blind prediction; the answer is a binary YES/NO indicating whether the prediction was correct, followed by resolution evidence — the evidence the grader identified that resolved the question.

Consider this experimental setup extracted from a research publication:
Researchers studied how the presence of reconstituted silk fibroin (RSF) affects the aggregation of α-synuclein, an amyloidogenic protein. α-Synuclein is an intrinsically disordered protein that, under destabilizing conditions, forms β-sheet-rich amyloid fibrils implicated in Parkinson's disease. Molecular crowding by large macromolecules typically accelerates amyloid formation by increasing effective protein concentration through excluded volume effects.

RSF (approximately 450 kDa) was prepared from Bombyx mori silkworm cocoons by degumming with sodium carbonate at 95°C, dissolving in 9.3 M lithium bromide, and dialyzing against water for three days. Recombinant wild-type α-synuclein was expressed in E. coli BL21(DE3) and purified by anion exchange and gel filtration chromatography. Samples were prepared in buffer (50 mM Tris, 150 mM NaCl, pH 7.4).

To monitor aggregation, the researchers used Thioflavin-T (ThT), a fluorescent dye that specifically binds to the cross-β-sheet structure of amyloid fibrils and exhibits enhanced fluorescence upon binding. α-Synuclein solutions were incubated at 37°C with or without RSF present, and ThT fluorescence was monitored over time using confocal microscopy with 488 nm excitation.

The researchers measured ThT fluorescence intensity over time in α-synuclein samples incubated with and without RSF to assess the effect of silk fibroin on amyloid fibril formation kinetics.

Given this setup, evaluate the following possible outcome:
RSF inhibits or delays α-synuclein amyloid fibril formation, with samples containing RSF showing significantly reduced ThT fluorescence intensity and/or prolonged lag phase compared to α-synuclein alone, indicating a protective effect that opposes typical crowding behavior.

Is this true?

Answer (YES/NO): NO